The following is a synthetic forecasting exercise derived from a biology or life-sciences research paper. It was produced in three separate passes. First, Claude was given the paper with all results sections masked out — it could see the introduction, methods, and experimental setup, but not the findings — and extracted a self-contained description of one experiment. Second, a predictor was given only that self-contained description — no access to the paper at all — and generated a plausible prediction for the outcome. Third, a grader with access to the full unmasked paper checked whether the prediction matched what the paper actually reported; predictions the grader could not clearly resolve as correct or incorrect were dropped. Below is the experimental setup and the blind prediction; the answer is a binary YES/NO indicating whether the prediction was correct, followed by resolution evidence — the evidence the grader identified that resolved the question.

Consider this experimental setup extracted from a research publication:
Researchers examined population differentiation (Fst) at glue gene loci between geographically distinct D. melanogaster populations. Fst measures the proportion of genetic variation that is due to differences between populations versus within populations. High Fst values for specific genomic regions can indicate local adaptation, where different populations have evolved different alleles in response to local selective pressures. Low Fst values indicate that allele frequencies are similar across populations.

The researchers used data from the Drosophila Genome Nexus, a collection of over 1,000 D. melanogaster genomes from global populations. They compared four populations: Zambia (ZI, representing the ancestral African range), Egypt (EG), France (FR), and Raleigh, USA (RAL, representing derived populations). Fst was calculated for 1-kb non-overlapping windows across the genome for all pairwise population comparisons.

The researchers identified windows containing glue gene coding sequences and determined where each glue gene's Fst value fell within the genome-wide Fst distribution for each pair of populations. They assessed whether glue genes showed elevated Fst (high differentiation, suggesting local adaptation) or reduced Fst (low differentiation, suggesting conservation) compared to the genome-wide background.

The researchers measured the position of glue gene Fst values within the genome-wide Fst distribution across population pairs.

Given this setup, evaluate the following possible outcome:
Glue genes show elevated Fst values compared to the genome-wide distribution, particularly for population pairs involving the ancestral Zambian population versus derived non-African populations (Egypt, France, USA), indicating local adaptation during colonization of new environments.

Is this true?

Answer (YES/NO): YES